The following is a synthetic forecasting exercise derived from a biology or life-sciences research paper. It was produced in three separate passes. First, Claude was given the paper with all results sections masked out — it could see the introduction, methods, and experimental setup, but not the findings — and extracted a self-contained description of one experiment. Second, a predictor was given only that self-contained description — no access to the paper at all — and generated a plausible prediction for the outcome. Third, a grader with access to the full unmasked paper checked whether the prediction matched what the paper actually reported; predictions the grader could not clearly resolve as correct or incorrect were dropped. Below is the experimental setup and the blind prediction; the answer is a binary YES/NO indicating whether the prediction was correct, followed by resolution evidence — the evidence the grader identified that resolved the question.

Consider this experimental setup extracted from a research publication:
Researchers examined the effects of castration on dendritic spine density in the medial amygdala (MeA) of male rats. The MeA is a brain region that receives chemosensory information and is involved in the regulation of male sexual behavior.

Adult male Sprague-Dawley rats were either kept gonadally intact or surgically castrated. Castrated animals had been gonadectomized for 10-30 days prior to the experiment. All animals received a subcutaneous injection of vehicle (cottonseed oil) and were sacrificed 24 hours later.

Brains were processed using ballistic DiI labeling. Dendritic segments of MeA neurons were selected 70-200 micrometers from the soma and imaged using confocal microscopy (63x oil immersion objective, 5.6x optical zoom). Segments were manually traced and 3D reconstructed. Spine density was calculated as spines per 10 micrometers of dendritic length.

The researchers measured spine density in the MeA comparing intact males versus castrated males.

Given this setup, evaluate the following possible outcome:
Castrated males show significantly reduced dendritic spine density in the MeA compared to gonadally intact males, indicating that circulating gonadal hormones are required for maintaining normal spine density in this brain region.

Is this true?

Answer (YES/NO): NO